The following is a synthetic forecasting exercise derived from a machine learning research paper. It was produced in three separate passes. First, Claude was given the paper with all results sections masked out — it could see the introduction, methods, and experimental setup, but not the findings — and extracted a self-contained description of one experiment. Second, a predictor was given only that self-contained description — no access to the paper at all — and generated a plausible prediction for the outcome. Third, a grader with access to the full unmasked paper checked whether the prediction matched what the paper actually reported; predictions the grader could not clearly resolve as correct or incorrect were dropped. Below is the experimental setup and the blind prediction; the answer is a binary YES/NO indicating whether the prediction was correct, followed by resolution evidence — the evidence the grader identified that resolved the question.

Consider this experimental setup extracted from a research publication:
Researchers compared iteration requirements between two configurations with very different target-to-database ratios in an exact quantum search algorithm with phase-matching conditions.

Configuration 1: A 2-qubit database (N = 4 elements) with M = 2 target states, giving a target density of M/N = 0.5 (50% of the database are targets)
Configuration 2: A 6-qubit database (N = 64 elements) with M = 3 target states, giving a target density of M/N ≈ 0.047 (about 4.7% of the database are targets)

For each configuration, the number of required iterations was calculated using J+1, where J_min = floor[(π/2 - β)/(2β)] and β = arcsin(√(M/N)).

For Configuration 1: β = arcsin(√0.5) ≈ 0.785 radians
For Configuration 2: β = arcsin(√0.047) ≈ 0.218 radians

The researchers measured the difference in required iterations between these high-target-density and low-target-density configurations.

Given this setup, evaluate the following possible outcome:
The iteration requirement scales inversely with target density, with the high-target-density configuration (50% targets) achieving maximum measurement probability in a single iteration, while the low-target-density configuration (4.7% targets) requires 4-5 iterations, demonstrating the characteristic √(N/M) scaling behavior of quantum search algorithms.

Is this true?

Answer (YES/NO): YES